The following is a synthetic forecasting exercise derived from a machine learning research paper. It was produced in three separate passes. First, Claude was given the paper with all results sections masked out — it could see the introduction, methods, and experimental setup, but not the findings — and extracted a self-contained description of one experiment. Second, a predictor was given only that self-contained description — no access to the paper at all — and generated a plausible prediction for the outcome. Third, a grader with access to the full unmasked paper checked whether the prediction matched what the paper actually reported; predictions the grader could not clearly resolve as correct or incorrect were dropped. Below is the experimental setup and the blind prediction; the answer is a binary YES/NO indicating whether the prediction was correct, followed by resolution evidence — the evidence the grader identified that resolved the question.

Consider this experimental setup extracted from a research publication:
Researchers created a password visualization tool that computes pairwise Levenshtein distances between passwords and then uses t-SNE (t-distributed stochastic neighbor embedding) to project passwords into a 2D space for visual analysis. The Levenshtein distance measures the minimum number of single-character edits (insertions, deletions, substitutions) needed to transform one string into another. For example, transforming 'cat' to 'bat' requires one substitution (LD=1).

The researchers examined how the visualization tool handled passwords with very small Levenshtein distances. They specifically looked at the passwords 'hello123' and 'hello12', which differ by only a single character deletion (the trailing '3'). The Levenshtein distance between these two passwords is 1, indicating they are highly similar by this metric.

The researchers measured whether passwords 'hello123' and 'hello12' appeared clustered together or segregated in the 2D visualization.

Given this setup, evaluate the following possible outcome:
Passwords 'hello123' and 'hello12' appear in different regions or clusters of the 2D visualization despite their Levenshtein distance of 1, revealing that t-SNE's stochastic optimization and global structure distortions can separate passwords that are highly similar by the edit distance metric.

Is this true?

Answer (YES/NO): YES